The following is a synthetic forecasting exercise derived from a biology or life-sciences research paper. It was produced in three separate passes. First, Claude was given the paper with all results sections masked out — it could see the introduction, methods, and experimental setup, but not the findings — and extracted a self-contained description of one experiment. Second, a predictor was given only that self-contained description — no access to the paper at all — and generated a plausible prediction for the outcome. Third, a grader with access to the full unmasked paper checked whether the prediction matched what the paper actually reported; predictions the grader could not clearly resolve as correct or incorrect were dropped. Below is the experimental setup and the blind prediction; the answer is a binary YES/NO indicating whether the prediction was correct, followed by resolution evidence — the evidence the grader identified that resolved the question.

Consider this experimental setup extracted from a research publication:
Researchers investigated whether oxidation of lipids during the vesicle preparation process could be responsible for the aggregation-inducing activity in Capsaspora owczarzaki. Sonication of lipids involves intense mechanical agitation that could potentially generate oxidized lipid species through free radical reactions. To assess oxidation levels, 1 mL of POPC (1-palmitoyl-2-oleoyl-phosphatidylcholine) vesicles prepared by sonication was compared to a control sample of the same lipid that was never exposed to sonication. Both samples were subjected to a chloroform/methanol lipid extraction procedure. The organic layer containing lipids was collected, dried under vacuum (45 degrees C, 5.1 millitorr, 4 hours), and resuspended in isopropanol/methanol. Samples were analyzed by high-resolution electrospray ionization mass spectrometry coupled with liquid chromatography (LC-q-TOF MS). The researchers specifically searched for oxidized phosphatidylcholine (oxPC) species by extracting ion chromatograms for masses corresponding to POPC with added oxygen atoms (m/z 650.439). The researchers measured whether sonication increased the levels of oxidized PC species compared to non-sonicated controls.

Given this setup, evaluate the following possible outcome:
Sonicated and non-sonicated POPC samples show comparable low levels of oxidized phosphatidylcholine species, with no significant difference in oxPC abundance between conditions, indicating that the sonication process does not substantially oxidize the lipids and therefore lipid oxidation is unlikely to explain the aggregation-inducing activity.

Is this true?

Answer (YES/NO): NO